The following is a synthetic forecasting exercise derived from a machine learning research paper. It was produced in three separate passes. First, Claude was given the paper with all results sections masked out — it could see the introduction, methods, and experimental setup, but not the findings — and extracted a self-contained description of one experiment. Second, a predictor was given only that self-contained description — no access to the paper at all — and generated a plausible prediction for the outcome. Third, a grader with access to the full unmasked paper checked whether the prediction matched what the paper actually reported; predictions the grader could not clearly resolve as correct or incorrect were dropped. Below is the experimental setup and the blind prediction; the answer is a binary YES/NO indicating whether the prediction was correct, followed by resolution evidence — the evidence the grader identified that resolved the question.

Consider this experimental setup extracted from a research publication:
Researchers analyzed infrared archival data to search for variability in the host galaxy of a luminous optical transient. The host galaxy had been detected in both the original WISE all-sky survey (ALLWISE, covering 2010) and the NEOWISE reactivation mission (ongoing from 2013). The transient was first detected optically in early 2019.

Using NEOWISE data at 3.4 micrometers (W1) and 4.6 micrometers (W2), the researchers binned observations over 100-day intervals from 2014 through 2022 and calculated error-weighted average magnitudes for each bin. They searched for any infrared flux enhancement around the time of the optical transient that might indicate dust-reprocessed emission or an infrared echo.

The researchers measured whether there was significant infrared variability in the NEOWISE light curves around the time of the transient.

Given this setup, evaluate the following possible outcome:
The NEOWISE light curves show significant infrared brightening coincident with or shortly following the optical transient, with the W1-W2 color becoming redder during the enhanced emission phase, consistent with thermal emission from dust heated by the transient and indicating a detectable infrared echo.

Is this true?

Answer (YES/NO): NO